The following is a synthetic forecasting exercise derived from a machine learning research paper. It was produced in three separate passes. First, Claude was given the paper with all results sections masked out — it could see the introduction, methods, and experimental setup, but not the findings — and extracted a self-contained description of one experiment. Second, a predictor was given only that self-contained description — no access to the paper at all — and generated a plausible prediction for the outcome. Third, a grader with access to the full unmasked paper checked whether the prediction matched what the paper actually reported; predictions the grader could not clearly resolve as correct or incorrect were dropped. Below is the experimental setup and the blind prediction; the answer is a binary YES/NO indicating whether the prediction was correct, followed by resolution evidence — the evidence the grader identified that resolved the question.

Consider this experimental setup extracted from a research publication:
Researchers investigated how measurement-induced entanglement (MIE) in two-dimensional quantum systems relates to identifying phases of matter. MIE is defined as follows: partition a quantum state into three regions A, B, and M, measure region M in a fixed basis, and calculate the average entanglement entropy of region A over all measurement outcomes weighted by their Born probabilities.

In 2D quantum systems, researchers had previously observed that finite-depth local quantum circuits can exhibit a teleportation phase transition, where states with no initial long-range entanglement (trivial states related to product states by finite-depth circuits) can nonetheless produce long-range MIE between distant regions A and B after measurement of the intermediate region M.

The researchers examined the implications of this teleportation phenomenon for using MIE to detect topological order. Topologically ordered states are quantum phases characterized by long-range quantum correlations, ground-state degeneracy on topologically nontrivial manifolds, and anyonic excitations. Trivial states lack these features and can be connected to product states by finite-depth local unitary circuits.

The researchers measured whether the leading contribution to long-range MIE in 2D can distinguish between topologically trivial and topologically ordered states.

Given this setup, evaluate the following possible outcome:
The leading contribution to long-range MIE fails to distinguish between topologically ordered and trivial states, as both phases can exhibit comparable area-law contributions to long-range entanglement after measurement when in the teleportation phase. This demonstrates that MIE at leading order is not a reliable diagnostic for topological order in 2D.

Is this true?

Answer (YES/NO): NO